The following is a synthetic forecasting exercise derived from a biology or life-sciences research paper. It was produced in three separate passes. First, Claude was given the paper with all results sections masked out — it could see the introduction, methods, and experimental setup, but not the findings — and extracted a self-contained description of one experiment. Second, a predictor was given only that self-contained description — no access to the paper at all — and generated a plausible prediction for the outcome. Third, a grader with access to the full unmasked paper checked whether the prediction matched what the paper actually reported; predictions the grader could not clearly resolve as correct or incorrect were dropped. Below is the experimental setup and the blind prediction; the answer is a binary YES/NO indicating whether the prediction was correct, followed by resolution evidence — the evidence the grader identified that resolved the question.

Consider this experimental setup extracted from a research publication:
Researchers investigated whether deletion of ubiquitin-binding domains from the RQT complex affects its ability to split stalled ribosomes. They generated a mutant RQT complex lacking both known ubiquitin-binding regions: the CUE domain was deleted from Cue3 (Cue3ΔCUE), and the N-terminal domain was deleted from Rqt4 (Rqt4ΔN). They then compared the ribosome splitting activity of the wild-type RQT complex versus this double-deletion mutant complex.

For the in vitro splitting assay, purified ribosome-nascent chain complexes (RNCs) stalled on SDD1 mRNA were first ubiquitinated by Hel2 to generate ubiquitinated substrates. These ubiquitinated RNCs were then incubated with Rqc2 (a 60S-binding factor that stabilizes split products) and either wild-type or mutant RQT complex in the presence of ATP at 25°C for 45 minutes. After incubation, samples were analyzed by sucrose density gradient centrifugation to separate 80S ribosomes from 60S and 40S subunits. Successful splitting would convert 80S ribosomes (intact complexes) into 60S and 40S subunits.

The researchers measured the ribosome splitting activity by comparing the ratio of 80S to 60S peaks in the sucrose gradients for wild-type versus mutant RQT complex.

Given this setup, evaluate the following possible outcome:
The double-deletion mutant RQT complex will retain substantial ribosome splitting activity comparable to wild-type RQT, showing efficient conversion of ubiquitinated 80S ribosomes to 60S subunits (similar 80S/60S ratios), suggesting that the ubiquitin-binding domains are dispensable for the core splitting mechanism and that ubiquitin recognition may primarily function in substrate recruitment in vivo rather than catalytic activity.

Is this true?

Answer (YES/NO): NO